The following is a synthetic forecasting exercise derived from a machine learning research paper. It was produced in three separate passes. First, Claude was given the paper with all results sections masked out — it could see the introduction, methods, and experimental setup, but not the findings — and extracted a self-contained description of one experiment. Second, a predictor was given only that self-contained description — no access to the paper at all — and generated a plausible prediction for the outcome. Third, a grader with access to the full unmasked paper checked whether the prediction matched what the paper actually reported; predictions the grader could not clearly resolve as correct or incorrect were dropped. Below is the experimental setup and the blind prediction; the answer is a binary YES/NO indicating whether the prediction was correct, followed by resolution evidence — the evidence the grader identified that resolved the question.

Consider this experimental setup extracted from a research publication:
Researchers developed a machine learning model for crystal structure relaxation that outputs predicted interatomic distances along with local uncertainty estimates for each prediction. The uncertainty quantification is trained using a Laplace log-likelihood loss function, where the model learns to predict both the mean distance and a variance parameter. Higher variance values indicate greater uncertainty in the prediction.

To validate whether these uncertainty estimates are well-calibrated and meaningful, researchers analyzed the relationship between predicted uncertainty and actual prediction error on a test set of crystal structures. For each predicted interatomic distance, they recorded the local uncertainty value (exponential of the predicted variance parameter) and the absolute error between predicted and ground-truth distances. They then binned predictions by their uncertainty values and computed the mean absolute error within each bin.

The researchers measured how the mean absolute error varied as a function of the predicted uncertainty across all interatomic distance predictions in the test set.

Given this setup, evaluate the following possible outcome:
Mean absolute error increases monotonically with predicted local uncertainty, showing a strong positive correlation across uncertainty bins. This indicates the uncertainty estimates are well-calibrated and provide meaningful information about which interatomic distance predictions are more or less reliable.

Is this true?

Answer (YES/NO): YES